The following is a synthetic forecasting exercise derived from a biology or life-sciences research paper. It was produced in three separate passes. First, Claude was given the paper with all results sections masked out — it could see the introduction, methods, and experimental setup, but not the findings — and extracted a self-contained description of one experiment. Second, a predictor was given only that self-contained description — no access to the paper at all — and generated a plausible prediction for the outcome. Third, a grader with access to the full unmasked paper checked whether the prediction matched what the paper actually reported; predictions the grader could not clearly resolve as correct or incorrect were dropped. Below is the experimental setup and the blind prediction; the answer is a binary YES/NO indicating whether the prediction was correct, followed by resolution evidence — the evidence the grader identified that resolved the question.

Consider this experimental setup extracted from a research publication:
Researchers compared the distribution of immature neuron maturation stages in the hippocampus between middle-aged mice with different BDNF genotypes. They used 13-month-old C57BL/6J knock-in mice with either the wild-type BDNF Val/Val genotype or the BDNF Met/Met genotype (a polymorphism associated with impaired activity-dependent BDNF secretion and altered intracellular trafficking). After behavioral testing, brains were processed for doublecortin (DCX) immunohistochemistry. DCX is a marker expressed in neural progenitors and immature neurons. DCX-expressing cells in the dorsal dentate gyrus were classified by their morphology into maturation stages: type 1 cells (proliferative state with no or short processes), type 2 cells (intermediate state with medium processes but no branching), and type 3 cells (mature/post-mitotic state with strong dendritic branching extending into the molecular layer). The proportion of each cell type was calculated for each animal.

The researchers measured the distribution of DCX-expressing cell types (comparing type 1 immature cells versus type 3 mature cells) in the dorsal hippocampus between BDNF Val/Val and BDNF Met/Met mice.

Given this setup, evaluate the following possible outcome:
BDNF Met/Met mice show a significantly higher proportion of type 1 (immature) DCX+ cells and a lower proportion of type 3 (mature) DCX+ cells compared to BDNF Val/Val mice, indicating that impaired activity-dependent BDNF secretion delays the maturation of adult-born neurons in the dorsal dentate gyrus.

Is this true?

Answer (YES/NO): YES